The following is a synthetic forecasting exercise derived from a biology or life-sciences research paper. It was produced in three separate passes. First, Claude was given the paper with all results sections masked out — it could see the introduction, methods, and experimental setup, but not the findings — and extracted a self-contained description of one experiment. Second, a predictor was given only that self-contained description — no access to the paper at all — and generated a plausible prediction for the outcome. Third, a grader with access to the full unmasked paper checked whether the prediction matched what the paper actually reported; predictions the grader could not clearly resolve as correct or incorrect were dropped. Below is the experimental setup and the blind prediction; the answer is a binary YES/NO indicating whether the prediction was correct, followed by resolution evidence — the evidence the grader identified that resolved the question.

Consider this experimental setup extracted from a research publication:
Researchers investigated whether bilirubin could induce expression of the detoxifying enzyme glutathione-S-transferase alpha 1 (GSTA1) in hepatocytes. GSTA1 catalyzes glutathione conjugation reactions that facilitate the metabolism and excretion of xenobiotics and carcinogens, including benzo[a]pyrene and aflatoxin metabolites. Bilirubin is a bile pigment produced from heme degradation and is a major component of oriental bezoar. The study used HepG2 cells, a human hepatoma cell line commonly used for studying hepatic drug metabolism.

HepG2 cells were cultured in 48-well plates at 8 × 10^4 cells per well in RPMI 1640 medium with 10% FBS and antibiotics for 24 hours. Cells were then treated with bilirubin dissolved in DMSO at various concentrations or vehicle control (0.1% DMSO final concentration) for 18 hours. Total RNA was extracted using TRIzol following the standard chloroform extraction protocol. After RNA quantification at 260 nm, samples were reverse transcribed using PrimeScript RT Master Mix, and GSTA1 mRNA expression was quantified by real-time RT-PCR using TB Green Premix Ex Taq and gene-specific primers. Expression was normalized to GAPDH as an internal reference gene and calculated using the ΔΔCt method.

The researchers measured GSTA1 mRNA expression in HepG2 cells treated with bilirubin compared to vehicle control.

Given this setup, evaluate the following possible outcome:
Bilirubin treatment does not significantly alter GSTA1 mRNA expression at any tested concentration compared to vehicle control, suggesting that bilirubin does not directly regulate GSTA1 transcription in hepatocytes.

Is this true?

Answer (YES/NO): NO